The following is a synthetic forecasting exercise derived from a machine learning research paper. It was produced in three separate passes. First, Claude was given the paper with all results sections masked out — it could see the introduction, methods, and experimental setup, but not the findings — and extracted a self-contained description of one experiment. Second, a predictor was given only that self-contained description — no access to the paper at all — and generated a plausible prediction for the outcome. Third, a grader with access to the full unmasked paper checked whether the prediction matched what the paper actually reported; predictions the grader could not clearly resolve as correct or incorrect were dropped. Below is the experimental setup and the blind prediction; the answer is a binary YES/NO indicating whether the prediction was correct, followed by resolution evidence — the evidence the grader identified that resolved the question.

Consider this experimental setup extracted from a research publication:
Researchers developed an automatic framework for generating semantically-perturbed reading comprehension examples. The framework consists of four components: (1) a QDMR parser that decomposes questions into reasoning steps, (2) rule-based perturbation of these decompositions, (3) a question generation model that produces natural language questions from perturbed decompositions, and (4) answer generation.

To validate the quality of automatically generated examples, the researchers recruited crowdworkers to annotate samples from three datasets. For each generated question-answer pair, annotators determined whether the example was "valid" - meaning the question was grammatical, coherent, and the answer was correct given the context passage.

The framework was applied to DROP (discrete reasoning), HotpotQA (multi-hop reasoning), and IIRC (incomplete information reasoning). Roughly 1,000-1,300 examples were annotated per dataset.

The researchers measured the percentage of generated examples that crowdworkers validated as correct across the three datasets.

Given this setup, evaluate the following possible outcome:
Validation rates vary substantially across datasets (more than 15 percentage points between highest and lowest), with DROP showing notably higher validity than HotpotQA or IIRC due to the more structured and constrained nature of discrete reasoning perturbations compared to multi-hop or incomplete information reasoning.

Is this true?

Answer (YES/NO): NO